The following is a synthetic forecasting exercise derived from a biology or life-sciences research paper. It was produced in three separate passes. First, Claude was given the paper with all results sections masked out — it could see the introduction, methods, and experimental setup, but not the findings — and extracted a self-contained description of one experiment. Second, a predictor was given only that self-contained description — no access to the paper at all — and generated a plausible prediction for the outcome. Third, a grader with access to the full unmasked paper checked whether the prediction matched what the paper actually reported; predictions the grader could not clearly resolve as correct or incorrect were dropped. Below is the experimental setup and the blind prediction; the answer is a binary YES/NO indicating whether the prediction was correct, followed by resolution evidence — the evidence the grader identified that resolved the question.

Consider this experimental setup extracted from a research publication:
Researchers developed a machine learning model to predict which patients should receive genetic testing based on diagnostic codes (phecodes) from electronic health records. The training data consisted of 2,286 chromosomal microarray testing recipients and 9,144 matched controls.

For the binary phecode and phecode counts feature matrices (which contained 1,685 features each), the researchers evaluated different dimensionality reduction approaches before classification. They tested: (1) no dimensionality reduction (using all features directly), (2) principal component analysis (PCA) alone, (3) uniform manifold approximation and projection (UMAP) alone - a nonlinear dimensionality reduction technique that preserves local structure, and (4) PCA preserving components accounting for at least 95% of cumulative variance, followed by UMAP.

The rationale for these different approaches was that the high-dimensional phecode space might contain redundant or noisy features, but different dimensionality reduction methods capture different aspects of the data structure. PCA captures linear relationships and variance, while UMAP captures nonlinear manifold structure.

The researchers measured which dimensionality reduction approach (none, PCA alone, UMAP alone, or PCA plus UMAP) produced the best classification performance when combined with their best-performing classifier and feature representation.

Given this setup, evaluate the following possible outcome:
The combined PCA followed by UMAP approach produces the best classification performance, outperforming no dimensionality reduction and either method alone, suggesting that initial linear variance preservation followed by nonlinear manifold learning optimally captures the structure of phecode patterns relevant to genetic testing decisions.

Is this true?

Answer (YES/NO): NO